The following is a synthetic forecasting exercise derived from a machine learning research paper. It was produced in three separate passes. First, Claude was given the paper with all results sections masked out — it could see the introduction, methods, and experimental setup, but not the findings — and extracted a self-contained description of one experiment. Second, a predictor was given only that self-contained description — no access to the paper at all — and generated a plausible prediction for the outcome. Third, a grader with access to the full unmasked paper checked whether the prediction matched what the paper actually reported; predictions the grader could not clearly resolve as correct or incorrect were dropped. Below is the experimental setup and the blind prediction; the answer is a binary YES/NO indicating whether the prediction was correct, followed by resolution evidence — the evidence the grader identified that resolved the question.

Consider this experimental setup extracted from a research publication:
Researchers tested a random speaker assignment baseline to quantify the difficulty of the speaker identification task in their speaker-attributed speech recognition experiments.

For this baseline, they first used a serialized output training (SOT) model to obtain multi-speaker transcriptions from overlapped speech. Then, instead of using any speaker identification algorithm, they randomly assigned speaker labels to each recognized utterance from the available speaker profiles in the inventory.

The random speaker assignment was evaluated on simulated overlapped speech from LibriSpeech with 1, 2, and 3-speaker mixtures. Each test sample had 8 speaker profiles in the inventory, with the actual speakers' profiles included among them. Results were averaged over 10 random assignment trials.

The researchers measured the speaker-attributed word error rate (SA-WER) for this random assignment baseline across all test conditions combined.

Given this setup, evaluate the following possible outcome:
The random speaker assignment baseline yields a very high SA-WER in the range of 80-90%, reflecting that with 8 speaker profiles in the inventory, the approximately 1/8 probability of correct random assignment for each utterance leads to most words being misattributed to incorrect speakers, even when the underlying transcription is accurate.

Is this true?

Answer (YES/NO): NO